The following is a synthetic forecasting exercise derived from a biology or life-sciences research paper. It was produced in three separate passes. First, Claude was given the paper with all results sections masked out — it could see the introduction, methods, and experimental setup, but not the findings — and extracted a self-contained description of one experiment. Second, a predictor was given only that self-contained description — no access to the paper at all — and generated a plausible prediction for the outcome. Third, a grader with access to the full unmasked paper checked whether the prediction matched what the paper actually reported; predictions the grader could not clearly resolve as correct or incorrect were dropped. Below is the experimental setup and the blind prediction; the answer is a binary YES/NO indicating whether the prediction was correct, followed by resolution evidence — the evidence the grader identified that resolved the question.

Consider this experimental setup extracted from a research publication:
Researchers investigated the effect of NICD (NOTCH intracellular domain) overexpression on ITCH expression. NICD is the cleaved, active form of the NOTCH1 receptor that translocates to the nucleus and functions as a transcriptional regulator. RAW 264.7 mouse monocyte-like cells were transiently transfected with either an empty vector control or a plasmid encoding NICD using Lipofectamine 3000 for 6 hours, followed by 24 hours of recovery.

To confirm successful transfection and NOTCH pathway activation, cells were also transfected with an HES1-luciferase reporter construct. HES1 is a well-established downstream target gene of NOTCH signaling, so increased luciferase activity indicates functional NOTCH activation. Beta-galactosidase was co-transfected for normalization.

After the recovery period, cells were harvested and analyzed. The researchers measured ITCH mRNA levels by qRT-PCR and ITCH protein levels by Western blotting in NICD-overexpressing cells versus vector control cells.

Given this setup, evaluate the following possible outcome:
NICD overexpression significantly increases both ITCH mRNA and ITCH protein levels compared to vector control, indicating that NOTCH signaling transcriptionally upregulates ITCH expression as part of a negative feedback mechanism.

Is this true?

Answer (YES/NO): NO